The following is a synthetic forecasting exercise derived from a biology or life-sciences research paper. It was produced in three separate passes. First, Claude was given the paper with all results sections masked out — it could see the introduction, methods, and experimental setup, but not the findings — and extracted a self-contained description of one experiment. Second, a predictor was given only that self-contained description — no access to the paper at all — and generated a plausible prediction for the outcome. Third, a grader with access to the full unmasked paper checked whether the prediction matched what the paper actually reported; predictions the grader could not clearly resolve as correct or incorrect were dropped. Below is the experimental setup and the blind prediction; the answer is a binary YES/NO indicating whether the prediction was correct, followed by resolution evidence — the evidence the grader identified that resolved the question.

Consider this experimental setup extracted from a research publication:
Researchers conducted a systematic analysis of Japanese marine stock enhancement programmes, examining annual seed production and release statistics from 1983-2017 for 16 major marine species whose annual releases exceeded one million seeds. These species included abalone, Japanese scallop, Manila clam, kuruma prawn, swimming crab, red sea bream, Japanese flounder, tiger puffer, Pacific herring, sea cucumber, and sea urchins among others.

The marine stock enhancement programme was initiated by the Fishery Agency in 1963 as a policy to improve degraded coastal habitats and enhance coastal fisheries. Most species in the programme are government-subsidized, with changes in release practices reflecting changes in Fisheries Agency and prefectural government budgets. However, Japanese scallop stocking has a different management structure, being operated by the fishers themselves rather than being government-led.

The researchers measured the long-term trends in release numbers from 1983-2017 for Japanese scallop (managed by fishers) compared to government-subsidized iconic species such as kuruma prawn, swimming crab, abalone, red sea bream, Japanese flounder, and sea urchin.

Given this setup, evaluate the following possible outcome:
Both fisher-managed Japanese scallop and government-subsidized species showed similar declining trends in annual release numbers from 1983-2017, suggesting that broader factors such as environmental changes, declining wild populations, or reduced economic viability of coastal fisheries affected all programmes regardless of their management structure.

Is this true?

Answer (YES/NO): NO